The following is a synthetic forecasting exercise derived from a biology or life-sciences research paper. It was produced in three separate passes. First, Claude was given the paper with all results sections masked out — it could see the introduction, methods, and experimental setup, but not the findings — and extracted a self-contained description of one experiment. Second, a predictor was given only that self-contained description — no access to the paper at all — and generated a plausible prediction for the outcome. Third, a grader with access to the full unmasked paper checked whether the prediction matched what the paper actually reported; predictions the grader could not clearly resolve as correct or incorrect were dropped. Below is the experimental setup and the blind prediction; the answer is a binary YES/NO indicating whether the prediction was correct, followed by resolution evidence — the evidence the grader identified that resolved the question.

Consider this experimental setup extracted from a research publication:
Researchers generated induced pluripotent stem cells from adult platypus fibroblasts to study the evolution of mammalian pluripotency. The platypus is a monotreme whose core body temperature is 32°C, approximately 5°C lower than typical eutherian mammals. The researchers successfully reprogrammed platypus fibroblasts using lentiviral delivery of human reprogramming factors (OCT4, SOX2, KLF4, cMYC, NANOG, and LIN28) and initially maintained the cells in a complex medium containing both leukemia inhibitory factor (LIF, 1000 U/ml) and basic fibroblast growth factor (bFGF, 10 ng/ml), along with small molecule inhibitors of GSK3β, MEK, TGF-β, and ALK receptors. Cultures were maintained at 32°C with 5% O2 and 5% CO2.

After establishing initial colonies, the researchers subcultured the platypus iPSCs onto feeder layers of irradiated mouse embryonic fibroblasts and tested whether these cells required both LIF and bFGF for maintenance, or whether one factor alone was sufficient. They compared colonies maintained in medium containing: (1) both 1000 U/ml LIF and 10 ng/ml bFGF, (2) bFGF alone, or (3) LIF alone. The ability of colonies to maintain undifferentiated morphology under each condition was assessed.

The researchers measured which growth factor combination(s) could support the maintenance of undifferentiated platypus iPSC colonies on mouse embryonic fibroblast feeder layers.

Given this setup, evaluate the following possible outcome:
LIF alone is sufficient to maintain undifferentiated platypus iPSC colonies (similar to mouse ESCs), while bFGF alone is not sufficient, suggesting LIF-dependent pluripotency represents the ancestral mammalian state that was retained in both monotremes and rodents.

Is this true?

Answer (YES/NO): YES